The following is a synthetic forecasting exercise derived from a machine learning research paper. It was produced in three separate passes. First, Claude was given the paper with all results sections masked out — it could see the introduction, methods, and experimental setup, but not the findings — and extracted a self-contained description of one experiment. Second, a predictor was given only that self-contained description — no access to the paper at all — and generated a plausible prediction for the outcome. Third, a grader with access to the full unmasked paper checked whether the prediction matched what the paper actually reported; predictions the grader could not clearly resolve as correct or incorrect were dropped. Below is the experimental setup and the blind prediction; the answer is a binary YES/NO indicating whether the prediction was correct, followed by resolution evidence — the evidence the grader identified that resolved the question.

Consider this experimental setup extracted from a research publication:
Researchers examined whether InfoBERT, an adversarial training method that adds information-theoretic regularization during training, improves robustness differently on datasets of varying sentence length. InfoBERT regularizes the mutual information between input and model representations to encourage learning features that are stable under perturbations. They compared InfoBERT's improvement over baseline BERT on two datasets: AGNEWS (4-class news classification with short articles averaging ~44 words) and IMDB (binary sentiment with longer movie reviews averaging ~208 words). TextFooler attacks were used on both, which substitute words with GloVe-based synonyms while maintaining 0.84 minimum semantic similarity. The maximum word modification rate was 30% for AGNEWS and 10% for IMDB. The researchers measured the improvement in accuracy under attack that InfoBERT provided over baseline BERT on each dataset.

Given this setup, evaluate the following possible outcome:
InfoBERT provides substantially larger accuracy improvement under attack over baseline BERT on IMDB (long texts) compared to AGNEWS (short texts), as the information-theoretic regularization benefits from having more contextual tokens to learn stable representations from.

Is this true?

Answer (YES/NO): NO